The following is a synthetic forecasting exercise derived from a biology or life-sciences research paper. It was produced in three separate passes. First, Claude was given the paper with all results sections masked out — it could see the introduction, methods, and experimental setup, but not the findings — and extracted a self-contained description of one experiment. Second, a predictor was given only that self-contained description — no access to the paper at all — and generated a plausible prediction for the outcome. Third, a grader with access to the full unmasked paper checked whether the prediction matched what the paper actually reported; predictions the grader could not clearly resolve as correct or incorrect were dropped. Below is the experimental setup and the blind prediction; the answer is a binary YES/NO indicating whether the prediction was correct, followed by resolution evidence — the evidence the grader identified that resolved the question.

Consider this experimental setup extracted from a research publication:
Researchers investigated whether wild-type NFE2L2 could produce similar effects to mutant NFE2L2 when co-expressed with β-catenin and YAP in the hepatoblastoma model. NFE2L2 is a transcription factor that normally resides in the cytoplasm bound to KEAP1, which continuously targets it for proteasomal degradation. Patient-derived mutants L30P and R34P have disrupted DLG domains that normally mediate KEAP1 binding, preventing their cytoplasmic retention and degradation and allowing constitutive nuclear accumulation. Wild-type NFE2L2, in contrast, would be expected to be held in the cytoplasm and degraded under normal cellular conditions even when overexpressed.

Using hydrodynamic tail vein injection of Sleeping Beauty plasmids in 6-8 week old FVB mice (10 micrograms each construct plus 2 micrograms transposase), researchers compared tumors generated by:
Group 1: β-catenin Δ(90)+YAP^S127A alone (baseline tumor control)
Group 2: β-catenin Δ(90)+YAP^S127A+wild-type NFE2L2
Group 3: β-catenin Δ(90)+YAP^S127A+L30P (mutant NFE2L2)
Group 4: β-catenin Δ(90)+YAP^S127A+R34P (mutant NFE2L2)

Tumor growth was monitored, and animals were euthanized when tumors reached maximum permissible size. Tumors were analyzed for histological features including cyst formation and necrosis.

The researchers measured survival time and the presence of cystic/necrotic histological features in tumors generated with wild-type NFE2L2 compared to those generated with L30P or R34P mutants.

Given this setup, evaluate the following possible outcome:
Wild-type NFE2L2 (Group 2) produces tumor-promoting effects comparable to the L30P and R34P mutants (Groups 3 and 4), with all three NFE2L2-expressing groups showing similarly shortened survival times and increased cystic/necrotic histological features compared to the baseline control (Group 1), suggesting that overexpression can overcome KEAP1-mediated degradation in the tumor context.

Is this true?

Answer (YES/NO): NO